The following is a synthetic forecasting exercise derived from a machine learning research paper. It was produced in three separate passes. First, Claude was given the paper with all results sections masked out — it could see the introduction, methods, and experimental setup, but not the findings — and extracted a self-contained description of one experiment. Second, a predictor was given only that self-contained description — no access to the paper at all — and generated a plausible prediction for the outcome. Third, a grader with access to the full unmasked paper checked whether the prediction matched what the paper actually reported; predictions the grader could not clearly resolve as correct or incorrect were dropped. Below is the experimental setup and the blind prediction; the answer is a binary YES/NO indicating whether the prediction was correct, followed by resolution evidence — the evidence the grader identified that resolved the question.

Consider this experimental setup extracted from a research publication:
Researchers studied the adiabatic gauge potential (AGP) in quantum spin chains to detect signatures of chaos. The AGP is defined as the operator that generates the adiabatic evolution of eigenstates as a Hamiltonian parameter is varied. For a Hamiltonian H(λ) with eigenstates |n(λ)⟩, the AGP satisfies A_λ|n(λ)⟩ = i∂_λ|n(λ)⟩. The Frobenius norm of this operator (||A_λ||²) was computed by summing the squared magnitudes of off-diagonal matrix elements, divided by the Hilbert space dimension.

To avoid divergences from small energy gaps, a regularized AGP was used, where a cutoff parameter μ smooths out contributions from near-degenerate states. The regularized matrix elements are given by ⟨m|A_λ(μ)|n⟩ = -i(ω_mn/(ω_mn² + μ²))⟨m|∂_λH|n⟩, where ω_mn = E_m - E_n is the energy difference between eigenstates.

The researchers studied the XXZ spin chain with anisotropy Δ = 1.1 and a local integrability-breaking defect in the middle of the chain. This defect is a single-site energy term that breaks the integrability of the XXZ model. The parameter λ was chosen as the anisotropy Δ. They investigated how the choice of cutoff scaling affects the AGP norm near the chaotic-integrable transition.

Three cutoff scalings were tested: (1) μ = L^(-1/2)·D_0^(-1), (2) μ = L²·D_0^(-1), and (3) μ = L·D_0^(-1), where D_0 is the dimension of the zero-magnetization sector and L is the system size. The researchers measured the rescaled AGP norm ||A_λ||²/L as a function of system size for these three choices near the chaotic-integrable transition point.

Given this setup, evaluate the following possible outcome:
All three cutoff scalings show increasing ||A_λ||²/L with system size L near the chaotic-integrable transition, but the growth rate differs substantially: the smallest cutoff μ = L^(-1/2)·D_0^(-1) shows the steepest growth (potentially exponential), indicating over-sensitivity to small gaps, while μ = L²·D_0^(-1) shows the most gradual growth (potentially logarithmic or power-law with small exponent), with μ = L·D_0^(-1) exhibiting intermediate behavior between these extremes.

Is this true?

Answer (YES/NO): NO